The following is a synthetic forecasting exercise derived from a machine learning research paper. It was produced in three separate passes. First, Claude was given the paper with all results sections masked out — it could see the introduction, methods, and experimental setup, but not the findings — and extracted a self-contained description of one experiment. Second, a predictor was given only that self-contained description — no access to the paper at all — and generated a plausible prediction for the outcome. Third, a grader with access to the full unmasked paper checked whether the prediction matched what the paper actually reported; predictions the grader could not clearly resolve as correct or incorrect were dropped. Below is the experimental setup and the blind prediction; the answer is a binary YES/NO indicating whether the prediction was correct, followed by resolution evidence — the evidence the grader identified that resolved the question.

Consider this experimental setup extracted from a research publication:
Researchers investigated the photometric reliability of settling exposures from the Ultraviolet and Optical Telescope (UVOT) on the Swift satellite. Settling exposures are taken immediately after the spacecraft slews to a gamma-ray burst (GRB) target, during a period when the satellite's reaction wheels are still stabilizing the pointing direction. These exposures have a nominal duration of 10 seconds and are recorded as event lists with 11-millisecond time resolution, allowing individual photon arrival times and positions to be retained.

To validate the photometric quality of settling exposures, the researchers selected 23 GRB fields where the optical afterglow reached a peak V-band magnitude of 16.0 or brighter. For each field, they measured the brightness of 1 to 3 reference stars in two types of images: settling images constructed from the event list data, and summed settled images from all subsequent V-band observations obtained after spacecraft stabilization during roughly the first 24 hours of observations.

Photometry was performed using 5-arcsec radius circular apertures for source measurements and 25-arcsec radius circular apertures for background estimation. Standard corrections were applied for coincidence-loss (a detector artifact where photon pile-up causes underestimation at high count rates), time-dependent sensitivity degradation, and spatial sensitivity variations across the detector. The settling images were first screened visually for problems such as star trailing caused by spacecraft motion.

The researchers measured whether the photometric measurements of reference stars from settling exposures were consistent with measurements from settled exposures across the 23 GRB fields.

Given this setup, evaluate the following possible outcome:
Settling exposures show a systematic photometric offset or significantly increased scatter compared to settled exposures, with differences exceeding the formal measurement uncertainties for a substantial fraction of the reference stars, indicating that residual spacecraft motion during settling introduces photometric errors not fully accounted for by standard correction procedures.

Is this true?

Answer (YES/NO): NO